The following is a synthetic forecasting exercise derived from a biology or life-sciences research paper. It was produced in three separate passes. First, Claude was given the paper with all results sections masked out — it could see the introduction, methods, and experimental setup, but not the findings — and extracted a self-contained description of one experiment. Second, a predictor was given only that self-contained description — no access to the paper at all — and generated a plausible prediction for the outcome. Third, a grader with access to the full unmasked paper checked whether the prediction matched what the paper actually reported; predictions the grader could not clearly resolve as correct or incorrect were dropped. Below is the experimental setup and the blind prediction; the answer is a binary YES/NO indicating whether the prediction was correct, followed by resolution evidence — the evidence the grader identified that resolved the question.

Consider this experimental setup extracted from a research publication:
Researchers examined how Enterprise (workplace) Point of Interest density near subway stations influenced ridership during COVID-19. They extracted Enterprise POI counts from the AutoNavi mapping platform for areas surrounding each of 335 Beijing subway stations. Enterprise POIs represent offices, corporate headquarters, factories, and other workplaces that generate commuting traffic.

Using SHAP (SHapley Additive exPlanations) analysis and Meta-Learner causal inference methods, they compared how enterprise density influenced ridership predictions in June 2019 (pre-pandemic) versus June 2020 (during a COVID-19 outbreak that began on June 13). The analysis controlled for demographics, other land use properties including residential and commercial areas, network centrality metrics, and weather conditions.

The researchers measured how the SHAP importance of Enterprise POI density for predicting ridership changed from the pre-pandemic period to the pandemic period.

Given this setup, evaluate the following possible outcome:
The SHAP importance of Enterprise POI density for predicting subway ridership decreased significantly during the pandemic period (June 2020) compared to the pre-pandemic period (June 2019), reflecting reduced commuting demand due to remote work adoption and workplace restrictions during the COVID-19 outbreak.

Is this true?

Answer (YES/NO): NO